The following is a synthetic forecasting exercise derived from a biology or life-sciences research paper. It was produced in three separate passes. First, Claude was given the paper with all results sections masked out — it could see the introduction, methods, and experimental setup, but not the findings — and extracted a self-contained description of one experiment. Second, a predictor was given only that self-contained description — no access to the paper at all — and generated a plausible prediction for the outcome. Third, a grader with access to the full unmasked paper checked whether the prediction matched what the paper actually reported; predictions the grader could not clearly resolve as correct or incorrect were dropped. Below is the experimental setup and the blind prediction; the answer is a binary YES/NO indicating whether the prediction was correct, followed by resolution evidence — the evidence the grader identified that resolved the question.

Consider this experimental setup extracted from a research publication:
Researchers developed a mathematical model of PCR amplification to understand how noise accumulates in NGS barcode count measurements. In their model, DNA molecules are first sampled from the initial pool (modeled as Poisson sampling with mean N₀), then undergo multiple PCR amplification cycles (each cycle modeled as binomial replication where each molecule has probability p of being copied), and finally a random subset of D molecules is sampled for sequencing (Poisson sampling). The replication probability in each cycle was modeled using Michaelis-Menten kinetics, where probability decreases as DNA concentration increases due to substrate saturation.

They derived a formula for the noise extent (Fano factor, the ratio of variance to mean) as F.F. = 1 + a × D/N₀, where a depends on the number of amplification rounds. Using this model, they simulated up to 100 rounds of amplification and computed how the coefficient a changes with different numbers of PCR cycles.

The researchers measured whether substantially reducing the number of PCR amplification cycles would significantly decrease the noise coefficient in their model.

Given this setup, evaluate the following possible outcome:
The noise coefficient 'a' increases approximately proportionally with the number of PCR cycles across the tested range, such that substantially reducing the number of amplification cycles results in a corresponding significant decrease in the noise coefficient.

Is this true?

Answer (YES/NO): NO